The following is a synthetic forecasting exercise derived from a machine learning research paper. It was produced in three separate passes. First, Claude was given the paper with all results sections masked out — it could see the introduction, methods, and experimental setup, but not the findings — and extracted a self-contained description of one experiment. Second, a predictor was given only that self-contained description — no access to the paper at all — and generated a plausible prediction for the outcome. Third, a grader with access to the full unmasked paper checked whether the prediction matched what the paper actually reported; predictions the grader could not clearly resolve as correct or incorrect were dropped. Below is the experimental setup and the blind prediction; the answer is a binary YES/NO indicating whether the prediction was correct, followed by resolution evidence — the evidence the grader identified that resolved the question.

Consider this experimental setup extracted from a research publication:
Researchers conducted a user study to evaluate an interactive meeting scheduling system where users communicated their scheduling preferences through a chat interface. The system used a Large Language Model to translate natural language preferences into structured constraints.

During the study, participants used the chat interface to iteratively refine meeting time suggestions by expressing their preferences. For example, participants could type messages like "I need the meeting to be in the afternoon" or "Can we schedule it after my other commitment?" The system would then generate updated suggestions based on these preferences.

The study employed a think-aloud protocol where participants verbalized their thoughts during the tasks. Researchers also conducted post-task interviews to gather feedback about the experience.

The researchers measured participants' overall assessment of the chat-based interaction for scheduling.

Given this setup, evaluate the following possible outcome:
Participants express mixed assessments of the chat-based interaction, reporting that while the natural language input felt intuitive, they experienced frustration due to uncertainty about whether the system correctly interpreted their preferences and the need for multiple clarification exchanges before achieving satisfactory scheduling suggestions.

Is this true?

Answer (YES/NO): NO